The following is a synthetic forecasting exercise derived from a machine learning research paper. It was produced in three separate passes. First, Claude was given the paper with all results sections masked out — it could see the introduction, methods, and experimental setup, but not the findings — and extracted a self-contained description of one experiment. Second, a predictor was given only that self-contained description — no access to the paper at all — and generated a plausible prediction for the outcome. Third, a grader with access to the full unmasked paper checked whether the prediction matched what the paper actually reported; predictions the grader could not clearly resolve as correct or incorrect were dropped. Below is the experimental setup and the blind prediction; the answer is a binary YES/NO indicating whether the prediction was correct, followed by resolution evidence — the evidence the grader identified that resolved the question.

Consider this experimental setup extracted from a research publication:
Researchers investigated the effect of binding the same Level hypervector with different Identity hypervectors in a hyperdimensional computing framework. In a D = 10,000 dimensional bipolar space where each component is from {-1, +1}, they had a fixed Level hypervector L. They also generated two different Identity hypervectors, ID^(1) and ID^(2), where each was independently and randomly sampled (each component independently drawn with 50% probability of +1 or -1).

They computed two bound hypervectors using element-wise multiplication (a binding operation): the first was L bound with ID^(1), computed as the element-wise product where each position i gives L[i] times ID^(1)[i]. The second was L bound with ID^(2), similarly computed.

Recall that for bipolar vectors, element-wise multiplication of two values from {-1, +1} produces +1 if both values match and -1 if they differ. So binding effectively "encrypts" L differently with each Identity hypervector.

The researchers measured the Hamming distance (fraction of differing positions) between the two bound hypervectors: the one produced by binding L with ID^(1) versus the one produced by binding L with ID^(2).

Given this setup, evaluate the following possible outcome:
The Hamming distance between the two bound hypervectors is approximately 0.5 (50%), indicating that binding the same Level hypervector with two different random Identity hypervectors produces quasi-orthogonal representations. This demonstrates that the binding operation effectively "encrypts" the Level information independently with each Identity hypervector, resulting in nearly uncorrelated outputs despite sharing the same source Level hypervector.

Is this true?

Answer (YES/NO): YES